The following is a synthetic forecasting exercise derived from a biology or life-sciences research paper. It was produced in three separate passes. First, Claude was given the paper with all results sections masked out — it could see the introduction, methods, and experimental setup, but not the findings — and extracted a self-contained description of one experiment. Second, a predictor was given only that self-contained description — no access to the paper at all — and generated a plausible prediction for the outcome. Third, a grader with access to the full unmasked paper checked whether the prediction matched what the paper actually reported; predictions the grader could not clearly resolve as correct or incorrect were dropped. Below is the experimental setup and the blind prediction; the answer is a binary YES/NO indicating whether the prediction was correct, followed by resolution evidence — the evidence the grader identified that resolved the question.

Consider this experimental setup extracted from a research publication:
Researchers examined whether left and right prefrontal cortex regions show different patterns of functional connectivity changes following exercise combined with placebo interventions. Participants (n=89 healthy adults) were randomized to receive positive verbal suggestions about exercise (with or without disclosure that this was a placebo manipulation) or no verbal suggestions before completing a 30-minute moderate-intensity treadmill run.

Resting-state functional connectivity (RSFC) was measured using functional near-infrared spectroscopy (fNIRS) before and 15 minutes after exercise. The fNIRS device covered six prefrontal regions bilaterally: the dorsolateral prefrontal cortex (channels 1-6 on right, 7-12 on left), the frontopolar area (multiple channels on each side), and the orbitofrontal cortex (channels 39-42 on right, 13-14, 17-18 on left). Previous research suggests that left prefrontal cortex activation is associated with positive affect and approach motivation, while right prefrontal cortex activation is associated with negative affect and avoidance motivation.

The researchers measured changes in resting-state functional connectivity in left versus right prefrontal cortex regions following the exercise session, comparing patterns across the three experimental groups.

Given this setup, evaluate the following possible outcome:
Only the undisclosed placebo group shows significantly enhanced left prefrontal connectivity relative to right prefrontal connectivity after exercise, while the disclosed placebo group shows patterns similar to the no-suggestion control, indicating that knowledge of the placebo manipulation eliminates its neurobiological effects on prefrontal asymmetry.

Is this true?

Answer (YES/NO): NO